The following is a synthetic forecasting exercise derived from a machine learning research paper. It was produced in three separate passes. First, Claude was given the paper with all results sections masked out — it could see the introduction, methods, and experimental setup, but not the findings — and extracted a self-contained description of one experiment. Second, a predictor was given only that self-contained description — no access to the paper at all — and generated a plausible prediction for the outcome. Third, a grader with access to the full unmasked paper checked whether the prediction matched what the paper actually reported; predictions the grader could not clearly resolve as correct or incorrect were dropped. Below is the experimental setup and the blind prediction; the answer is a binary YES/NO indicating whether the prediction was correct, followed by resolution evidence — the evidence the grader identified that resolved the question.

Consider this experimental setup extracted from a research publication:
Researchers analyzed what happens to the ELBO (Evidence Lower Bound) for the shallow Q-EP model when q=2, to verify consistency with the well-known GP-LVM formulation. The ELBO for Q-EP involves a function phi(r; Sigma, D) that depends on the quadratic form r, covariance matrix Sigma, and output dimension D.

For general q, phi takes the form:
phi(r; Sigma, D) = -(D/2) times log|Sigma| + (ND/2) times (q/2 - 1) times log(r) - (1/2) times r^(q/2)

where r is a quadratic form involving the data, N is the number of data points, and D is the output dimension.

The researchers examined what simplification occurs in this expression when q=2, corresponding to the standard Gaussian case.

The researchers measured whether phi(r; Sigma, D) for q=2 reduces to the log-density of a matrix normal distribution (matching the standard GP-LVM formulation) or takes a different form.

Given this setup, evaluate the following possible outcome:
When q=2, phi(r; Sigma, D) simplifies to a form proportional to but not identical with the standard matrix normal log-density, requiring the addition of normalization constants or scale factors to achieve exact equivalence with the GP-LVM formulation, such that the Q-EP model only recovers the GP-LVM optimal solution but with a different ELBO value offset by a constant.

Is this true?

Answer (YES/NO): NO